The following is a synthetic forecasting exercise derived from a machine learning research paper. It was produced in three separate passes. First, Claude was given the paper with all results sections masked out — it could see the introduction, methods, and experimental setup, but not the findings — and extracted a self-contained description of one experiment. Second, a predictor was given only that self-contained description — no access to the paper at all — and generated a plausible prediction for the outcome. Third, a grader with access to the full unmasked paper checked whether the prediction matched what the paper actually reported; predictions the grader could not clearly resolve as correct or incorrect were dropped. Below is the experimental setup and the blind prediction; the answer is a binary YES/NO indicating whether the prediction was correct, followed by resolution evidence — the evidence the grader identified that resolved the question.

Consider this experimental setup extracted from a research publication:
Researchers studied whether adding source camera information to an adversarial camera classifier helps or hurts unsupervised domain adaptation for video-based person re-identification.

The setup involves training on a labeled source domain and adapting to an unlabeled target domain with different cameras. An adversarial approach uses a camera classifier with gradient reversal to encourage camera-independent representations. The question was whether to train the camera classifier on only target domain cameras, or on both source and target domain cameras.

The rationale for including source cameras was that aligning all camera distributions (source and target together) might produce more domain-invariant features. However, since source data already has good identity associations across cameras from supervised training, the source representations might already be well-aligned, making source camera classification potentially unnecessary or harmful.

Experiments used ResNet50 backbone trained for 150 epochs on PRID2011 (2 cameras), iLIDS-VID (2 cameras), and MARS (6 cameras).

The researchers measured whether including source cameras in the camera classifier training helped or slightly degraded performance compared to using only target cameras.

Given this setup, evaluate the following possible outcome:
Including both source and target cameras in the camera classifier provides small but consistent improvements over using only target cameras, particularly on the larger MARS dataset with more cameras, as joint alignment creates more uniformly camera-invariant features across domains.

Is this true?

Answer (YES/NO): NO